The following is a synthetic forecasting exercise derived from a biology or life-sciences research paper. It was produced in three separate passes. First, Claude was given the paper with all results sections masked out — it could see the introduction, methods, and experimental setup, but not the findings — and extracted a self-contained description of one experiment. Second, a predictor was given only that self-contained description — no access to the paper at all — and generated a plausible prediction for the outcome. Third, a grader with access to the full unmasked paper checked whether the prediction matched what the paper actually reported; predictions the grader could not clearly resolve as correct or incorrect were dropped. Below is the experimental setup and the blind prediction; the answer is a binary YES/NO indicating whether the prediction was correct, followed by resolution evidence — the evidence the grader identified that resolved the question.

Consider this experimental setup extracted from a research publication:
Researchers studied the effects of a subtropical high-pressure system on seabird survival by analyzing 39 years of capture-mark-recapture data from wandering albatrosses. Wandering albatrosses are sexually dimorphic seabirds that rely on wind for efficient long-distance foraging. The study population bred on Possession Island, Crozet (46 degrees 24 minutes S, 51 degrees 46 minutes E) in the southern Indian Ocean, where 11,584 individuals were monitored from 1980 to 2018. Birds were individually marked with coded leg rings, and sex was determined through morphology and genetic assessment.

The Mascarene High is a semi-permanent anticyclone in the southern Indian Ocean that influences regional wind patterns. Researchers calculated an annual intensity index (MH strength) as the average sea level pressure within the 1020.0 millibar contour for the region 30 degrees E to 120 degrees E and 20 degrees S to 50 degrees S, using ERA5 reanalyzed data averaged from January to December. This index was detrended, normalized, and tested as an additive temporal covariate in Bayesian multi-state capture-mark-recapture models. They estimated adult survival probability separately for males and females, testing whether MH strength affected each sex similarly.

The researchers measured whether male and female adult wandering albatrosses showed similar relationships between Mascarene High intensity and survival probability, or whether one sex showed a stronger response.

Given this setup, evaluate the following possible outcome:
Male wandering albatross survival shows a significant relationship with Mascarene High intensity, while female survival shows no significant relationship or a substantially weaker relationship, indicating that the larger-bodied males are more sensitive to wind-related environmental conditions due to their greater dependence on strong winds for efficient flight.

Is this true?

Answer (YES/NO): YES